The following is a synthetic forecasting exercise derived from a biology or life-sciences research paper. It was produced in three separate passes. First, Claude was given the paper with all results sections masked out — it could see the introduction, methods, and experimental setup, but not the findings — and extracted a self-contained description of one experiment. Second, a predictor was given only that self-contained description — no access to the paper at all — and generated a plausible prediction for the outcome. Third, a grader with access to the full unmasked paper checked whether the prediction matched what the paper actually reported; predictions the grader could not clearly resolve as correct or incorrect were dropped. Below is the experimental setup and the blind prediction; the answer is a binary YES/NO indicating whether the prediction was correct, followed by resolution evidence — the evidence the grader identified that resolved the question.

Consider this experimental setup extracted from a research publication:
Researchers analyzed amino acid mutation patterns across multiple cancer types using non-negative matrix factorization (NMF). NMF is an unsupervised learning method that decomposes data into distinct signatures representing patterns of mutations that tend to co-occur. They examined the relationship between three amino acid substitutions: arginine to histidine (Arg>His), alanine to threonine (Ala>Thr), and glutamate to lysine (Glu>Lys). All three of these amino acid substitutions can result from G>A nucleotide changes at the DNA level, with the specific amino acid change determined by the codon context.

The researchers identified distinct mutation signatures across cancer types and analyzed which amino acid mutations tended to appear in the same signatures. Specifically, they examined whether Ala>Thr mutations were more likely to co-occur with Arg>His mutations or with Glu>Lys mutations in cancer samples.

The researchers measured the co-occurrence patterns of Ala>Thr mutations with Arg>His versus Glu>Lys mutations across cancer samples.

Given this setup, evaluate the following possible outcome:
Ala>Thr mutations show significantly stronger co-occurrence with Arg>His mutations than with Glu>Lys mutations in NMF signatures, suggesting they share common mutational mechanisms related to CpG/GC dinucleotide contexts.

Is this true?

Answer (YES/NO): YES